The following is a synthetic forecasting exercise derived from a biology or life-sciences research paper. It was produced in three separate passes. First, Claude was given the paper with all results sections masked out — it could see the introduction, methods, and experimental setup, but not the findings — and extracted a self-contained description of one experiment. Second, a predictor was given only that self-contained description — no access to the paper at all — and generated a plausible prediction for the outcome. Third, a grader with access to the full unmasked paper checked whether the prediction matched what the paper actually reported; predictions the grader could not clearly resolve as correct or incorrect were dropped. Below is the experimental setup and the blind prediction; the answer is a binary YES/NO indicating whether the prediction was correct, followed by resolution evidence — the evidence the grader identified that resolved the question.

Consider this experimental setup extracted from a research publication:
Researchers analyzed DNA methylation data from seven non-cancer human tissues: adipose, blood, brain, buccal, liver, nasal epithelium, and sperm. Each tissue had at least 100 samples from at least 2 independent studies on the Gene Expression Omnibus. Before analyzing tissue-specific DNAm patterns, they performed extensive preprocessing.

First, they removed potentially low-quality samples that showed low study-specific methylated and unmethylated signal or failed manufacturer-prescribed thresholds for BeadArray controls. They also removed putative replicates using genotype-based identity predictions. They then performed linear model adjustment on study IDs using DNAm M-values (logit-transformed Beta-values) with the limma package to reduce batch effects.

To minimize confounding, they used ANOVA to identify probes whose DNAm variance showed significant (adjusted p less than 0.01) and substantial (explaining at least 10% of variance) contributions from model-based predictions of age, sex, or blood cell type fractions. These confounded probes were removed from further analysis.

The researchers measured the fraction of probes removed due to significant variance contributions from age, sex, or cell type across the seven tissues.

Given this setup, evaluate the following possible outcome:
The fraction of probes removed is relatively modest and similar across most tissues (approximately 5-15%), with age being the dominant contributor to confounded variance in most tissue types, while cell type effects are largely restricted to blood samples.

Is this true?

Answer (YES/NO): NO